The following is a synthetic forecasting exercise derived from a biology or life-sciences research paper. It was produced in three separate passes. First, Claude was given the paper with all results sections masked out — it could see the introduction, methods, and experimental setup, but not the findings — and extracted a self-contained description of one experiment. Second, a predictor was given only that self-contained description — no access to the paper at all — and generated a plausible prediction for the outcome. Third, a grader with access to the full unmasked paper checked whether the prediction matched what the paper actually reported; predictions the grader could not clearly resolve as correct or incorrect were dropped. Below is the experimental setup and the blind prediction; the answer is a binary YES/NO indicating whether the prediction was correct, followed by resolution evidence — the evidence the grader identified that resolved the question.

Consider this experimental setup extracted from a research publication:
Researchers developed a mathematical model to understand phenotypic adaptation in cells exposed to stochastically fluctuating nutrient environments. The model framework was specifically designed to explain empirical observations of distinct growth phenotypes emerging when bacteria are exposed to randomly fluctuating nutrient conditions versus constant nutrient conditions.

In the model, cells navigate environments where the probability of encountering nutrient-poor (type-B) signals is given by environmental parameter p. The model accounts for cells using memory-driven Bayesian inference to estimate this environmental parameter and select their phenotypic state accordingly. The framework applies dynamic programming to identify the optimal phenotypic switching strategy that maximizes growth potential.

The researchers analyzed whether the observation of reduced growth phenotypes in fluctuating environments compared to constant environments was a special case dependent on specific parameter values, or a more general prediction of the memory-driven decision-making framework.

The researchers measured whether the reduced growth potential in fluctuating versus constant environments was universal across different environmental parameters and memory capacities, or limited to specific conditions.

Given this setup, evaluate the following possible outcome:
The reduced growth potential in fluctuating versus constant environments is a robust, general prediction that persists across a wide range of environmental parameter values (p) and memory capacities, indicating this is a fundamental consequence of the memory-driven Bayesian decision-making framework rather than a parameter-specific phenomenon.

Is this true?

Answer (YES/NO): YES